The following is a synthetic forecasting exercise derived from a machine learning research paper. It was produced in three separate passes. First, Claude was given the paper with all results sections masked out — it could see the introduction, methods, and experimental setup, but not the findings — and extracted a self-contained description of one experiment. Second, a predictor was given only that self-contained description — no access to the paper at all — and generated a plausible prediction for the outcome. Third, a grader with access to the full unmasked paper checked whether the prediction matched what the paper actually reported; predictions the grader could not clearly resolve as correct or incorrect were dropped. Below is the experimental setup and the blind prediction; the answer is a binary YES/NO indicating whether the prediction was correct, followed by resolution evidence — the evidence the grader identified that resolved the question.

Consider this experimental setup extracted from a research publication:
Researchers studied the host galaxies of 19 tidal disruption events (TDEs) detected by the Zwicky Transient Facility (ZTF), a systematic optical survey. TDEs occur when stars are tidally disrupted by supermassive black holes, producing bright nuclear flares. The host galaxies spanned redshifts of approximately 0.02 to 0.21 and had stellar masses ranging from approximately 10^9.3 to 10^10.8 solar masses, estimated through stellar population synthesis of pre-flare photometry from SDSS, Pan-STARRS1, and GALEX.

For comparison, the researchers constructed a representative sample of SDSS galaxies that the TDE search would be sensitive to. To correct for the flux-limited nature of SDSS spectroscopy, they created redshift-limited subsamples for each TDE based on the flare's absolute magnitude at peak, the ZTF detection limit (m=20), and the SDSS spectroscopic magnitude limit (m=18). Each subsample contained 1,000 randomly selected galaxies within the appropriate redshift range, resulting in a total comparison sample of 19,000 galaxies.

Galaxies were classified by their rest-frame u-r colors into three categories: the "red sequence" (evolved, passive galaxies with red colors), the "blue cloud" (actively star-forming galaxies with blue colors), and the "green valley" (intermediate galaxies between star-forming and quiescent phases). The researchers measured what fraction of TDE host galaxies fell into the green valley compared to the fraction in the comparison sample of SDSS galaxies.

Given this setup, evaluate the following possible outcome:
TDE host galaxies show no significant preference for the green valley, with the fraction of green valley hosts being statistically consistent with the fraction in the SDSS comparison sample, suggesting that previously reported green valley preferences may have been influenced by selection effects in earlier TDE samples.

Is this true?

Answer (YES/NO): NO